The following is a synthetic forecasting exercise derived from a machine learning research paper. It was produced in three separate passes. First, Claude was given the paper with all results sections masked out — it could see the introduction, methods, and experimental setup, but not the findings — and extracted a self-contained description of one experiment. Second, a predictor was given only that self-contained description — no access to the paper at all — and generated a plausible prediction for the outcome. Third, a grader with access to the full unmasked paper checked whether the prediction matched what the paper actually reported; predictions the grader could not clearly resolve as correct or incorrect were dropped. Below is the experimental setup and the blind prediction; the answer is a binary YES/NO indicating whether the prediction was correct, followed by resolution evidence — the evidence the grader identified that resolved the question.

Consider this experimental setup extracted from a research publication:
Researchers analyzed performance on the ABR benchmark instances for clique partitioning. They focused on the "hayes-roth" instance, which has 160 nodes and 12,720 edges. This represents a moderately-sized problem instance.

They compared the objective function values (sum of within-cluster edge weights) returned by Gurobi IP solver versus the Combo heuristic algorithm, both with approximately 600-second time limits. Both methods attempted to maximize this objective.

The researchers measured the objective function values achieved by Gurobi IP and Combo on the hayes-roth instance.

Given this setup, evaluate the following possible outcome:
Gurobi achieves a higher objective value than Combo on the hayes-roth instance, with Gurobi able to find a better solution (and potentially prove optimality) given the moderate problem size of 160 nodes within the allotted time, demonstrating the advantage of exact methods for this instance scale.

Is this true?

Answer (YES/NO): NO